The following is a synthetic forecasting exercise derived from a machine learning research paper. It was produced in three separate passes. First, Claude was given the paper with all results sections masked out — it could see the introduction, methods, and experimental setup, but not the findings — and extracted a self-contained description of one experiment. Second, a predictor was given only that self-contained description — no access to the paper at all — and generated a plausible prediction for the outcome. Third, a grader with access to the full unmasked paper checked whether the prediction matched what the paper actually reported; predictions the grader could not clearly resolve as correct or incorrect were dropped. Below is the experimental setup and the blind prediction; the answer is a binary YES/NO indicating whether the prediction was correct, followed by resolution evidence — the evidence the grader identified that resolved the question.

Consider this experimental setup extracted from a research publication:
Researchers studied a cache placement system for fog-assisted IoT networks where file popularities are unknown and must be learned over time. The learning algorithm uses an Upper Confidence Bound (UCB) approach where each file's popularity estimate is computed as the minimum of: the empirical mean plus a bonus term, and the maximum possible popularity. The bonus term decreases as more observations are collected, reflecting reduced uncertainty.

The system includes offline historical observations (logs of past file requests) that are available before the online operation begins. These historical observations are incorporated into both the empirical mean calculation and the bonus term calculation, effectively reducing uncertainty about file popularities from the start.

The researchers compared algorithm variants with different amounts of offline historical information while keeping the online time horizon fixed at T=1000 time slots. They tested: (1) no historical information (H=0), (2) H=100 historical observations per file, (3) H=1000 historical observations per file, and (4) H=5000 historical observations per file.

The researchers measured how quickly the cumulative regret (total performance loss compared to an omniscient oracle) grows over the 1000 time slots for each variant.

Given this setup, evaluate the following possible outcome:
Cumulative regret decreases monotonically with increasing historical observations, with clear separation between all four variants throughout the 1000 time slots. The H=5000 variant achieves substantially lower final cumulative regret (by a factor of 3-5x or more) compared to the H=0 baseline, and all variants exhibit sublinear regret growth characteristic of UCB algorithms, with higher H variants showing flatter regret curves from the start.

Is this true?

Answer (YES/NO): NO